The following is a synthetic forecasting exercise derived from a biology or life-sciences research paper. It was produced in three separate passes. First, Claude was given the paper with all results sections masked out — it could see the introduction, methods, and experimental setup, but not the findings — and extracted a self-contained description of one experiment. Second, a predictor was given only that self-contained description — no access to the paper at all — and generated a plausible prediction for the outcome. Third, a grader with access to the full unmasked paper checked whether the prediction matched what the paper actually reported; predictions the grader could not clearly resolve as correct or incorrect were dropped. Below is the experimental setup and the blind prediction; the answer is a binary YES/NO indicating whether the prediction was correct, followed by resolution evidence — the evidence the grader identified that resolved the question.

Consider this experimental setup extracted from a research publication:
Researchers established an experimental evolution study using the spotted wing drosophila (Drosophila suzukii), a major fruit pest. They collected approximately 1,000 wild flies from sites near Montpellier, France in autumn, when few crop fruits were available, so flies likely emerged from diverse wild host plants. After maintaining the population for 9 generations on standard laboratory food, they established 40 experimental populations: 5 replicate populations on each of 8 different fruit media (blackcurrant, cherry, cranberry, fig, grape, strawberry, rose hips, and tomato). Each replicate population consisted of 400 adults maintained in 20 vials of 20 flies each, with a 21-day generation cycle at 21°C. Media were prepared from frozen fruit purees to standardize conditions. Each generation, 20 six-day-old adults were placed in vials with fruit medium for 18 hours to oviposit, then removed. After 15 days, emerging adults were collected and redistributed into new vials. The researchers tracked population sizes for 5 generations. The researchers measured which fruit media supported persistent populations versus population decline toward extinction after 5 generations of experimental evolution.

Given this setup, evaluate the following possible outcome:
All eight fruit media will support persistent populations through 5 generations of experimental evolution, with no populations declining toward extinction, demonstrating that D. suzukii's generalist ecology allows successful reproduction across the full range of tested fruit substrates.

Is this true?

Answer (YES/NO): NO